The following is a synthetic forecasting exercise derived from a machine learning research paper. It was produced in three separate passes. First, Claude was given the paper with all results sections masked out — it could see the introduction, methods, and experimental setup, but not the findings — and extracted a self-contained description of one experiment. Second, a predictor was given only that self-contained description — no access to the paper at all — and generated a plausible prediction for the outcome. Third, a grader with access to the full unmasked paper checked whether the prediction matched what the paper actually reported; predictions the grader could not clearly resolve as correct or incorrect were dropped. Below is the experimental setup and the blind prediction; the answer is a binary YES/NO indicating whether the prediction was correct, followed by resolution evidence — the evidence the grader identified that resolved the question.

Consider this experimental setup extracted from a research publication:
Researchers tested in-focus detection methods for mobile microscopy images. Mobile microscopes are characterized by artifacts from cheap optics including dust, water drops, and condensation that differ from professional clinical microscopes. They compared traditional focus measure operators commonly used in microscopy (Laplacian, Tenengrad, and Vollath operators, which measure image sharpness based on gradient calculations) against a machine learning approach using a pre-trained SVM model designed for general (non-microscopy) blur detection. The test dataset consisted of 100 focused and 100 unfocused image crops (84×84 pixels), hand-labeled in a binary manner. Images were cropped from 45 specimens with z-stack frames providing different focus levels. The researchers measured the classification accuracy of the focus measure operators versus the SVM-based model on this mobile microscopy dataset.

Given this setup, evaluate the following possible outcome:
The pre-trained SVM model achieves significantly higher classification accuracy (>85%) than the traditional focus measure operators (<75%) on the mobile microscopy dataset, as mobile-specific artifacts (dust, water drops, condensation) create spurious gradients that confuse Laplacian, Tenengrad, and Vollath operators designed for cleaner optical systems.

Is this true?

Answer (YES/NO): NO